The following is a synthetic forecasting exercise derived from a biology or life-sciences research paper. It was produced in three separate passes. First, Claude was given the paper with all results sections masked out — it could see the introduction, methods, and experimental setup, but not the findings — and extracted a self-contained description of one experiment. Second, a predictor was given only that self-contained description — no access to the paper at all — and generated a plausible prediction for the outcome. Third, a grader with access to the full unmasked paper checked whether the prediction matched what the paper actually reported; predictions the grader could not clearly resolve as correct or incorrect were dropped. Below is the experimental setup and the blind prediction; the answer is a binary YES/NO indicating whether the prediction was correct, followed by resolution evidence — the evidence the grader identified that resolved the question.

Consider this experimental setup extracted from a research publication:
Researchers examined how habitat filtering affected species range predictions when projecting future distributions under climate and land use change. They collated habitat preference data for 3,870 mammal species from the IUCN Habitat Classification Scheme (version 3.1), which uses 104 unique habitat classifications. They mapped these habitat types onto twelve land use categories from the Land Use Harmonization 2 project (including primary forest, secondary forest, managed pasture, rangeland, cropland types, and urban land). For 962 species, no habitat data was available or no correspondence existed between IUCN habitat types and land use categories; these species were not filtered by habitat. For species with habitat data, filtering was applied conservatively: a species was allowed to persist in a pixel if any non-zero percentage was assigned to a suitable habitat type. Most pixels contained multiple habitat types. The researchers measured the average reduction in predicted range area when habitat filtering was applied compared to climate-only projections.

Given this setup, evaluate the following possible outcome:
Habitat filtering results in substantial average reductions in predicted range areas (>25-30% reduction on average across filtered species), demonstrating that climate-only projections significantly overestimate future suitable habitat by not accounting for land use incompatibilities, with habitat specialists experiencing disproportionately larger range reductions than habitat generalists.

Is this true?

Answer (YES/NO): NO